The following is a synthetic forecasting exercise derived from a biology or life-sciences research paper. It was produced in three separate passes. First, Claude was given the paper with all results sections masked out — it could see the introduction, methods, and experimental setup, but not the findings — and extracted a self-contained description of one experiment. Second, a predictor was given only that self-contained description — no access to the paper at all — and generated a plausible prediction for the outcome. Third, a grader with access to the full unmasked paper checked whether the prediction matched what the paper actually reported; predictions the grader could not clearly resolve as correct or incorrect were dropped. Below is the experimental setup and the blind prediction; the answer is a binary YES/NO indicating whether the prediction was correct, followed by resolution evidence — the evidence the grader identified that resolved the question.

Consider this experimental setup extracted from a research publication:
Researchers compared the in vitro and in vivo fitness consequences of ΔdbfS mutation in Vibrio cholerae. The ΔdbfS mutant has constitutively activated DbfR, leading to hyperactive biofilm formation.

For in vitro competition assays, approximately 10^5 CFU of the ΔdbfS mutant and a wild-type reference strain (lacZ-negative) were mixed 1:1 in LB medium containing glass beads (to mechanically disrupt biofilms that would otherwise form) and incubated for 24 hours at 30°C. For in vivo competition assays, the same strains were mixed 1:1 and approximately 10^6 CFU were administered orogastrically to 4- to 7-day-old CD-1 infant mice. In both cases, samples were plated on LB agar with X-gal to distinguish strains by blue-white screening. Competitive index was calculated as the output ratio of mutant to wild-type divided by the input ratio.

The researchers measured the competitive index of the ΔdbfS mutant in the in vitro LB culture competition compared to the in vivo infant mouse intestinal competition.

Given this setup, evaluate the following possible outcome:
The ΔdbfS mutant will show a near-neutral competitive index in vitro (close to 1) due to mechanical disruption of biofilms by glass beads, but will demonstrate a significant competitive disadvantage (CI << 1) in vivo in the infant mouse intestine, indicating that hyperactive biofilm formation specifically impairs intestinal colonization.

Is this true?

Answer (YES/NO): NO